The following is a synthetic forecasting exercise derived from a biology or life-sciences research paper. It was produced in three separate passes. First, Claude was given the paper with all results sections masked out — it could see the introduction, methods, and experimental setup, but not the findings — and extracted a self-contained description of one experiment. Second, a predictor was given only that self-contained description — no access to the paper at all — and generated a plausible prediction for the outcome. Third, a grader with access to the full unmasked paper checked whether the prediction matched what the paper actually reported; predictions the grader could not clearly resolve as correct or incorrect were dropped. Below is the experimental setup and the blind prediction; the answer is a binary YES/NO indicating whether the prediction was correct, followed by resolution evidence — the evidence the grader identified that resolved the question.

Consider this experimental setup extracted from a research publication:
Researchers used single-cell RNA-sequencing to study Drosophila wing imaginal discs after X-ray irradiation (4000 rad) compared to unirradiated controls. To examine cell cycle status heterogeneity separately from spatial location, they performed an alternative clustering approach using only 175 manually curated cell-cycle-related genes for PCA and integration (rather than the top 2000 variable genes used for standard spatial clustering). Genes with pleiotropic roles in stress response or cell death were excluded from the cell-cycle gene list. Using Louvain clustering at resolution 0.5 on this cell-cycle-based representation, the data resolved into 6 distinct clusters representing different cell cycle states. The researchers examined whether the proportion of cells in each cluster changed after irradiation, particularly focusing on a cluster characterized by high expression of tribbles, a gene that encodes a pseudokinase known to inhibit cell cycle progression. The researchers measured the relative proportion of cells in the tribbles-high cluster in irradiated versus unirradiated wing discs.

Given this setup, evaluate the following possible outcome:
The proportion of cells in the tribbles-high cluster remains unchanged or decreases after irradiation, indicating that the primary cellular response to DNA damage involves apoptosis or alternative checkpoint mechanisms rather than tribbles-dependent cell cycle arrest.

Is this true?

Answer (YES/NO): NO